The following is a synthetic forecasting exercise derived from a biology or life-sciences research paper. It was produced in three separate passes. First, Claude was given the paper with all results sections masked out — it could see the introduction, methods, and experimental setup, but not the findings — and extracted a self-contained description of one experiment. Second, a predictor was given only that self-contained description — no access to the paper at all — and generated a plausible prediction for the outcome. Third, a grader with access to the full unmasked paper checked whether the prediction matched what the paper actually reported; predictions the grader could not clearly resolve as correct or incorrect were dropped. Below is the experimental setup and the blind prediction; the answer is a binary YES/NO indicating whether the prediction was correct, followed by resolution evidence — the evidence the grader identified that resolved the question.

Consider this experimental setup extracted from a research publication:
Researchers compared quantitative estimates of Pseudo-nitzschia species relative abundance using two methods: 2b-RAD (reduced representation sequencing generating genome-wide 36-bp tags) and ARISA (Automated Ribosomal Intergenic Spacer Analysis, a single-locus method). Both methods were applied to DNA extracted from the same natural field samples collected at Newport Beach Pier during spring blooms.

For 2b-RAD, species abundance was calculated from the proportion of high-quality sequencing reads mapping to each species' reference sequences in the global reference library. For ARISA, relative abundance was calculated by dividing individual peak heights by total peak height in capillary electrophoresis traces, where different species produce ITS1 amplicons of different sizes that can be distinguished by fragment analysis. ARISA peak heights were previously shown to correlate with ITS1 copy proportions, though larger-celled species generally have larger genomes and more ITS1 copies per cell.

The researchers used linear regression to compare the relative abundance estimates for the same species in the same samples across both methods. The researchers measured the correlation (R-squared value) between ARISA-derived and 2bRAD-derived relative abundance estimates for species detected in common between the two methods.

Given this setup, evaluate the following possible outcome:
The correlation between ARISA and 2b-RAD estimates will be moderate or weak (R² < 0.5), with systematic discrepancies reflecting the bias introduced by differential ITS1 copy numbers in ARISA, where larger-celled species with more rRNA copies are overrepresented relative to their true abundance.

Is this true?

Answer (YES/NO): NO